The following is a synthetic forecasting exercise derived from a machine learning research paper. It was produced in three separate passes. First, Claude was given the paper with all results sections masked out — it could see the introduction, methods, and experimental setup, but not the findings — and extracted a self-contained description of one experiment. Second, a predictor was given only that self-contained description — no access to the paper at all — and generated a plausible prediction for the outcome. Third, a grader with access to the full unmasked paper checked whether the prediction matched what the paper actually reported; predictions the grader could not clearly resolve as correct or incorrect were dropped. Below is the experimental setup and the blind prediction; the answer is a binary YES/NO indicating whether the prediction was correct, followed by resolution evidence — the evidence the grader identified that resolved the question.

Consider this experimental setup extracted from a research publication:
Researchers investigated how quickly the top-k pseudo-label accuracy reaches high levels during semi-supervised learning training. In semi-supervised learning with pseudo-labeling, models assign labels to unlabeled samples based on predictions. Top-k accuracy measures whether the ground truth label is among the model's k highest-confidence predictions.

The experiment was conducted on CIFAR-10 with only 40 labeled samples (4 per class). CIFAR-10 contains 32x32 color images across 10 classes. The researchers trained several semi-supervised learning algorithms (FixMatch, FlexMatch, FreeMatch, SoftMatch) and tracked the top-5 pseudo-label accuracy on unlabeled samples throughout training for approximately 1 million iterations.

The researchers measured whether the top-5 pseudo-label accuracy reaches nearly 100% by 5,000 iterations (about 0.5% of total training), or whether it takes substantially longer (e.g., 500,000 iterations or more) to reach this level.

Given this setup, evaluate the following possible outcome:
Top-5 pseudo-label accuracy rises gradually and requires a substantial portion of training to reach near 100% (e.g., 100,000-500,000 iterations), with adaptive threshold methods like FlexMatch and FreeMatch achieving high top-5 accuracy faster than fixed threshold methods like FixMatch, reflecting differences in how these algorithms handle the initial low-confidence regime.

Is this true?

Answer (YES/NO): NO